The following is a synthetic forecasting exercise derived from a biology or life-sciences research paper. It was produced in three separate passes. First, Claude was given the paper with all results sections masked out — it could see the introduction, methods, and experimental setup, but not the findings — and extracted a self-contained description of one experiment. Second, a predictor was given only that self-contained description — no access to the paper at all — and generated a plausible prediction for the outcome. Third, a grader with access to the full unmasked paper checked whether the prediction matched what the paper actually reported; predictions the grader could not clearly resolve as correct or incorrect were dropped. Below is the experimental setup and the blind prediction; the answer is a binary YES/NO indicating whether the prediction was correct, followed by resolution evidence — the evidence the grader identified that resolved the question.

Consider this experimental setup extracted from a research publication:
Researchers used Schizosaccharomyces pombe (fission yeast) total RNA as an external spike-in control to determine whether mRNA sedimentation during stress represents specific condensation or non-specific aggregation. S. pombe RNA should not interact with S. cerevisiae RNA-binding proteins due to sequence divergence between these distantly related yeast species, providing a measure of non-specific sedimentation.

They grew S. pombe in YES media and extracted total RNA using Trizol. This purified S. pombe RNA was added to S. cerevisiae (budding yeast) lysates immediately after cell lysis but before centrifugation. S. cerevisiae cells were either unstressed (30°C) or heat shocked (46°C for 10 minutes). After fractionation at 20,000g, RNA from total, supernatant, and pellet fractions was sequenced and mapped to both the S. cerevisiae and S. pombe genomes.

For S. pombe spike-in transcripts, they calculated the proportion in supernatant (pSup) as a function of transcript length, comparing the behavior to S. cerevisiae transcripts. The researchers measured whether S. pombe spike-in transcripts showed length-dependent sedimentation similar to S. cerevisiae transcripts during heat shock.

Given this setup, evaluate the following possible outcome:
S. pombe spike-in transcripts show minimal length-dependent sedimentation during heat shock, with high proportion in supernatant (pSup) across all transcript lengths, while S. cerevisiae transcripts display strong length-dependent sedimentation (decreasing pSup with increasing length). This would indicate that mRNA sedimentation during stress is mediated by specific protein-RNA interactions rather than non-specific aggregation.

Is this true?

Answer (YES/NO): YES